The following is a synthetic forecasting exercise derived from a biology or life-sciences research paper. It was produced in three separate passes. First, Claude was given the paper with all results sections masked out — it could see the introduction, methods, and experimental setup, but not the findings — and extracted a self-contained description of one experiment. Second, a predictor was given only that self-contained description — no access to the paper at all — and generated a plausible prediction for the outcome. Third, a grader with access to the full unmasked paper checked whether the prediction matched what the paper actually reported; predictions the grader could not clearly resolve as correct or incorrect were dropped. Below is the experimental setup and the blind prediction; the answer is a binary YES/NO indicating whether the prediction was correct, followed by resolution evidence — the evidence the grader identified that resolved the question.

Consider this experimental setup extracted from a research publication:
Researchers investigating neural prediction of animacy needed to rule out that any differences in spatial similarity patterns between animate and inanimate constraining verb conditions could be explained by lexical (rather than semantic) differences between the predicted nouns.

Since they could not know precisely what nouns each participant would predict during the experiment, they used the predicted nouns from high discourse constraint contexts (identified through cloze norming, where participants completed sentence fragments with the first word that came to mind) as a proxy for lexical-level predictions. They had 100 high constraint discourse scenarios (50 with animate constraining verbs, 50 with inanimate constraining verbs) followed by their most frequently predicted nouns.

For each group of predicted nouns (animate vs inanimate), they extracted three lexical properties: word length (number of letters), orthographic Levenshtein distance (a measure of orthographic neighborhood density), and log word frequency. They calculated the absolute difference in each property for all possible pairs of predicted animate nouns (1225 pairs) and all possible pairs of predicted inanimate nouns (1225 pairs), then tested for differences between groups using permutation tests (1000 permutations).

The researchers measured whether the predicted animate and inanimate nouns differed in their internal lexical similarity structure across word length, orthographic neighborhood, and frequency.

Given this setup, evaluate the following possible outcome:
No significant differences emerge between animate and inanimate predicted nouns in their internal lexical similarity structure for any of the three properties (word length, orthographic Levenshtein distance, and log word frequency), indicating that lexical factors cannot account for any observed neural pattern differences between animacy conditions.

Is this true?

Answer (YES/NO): YES